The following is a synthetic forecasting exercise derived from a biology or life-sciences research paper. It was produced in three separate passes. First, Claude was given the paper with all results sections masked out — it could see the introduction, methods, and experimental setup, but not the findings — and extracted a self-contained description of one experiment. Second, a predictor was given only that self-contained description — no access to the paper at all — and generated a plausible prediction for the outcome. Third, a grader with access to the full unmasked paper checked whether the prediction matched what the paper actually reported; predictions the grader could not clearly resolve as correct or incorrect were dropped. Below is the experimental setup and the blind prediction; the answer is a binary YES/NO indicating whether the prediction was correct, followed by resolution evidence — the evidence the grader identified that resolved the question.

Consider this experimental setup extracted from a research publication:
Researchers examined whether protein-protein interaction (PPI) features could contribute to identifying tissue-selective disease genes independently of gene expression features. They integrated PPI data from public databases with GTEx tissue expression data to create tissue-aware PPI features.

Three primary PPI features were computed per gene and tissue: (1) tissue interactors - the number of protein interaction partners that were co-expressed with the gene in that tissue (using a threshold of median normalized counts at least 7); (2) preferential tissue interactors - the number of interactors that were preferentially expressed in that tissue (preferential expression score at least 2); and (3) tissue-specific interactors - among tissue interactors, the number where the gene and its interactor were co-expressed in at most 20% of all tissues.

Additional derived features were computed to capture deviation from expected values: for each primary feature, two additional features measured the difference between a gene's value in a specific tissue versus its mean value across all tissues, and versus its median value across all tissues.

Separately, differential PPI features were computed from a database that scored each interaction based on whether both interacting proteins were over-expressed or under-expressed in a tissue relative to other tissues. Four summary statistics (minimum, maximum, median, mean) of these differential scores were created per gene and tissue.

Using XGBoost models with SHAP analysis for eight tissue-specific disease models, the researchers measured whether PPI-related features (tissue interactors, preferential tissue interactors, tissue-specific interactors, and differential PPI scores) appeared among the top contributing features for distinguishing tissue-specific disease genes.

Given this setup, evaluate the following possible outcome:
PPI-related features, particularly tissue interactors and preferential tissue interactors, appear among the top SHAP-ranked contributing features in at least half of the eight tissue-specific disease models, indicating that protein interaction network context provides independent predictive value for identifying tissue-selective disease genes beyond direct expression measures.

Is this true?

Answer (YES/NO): NO